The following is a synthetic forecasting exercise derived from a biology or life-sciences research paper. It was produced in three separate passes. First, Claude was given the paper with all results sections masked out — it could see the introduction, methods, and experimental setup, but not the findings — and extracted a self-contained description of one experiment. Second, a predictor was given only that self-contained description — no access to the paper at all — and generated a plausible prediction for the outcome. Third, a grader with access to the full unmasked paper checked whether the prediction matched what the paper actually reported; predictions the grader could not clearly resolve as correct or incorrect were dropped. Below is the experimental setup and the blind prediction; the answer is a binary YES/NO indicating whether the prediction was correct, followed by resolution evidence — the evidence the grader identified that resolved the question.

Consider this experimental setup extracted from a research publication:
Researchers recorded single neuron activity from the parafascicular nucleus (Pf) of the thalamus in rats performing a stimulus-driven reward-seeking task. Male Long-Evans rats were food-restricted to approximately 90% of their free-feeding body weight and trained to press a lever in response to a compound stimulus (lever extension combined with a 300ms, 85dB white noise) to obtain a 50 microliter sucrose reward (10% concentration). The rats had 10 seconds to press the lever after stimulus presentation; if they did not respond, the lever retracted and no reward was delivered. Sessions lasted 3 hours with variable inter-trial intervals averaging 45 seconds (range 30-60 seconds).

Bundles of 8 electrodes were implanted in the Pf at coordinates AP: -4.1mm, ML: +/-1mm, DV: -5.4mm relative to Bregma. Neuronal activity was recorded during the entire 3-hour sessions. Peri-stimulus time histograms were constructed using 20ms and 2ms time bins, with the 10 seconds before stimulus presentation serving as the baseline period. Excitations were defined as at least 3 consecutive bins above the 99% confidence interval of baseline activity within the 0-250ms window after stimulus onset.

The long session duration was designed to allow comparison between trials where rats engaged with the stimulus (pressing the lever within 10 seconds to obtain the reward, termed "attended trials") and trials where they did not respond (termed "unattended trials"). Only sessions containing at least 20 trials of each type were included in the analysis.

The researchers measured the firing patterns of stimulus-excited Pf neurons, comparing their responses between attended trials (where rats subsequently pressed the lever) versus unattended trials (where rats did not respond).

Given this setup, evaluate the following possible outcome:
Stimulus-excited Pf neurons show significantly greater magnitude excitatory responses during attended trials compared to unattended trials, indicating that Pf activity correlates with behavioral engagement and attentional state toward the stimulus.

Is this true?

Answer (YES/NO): NO